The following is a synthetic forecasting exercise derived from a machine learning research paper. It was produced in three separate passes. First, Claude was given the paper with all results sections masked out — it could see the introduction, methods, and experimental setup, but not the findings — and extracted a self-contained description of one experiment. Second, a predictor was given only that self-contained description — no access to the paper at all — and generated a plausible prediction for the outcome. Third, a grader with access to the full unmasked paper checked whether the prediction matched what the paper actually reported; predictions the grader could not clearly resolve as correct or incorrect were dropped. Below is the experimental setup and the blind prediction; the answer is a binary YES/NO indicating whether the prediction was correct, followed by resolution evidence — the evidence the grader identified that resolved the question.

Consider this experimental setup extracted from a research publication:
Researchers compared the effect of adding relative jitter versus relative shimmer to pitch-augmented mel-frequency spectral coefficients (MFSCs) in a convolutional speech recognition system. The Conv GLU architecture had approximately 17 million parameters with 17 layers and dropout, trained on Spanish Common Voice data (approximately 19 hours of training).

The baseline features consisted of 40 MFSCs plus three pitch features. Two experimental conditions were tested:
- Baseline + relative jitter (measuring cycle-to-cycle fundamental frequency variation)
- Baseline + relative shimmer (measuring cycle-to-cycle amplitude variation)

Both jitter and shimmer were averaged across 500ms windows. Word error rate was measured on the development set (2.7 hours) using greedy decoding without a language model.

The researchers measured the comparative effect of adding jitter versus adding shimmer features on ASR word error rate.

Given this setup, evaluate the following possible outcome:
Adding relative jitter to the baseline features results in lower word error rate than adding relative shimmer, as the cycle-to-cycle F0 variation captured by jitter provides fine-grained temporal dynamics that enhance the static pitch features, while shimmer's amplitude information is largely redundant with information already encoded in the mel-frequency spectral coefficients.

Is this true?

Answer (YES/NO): YES